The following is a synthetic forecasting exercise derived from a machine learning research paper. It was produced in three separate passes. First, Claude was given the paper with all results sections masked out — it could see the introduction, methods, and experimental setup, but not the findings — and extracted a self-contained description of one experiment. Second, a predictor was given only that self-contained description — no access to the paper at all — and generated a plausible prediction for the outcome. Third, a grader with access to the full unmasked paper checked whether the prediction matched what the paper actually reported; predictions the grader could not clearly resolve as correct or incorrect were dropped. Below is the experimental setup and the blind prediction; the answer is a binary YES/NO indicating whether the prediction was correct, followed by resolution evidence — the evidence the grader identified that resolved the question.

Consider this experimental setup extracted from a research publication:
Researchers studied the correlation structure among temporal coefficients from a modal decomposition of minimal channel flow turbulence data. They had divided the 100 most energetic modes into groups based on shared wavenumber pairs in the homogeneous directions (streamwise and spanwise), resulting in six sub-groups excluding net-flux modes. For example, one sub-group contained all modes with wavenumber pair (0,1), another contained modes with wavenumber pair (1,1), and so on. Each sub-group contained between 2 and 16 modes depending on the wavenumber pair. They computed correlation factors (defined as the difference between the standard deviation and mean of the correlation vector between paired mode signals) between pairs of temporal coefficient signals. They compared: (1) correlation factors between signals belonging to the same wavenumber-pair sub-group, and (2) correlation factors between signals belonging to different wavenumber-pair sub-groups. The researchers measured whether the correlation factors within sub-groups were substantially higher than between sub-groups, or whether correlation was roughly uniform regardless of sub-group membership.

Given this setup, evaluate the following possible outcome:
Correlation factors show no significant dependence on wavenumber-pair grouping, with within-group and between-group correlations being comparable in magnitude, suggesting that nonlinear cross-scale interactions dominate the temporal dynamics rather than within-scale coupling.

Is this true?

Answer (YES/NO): NO